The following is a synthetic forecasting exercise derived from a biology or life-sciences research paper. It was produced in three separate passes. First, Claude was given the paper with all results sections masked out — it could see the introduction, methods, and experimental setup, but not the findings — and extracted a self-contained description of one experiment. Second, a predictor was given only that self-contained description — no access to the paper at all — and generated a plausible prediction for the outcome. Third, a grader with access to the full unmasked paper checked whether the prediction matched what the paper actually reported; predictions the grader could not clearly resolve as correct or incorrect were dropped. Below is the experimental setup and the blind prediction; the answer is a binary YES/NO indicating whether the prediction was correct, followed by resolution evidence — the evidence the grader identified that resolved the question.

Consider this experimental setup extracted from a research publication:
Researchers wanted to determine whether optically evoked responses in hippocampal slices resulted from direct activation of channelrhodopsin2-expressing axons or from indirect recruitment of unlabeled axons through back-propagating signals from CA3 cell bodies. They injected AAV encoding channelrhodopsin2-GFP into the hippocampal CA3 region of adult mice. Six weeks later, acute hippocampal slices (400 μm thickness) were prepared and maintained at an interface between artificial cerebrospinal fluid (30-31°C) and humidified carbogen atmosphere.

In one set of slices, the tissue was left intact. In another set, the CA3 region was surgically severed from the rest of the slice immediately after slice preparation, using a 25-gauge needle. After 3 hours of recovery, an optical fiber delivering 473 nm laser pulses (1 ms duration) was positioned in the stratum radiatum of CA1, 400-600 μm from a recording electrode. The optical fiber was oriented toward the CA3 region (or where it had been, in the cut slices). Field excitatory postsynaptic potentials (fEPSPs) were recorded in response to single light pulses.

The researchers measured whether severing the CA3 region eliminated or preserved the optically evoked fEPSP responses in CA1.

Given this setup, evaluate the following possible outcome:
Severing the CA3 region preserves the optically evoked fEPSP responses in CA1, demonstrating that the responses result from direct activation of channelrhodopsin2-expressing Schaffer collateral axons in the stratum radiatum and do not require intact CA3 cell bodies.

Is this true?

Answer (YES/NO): YES